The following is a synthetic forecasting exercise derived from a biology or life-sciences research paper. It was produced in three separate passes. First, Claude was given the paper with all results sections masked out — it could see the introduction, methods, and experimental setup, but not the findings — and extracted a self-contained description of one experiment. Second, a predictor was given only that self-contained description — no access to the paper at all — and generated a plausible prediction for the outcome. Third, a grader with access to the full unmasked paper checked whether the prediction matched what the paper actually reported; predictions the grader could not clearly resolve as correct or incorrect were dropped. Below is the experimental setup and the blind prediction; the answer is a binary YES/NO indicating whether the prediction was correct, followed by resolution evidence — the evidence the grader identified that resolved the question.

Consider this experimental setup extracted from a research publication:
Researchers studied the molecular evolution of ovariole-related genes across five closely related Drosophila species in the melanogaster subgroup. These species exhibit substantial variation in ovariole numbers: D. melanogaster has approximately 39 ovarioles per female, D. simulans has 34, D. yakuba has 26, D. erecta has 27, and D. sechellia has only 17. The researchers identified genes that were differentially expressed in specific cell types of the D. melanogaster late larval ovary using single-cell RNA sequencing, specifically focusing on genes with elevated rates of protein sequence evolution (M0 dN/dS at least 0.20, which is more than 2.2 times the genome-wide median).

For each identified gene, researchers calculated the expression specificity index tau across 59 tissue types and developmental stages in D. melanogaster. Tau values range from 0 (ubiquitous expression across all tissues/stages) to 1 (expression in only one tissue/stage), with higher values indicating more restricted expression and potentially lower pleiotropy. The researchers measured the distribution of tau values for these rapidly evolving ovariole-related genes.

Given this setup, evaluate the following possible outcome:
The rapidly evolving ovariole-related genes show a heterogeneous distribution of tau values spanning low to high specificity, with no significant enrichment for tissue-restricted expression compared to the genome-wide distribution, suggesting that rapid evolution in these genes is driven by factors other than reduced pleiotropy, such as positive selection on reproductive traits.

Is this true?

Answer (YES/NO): NO